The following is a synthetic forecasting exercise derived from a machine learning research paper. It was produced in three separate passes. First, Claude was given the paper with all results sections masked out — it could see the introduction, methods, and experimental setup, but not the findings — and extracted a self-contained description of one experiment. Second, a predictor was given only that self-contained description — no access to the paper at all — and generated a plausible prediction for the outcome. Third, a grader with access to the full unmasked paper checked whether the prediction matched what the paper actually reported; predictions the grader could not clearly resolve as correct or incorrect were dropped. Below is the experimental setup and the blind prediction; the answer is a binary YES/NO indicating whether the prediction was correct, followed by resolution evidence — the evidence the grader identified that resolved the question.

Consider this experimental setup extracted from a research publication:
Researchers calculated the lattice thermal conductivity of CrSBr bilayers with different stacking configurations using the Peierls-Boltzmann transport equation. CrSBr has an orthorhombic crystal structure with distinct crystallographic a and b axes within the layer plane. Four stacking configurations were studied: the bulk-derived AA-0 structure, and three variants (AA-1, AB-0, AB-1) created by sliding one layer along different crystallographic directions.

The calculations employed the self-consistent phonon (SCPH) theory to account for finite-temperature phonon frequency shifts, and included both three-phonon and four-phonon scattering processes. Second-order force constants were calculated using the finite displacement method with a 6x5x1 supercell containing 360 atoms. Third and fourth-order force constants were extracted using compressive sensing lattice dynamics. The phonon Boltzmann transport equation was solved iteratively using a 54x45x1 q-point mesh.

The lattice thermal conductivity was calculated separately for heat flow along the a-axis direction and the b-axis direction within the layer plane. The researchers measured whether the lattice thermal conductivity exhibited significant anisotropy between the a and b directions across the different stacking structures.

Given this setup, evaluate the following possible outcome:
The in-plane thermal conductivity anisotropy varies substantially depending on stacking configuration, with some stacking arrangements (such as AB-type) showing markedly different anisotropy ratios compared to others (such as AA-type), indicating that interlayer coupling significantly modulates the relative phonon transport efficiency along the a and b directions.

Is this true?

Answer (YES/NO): NO